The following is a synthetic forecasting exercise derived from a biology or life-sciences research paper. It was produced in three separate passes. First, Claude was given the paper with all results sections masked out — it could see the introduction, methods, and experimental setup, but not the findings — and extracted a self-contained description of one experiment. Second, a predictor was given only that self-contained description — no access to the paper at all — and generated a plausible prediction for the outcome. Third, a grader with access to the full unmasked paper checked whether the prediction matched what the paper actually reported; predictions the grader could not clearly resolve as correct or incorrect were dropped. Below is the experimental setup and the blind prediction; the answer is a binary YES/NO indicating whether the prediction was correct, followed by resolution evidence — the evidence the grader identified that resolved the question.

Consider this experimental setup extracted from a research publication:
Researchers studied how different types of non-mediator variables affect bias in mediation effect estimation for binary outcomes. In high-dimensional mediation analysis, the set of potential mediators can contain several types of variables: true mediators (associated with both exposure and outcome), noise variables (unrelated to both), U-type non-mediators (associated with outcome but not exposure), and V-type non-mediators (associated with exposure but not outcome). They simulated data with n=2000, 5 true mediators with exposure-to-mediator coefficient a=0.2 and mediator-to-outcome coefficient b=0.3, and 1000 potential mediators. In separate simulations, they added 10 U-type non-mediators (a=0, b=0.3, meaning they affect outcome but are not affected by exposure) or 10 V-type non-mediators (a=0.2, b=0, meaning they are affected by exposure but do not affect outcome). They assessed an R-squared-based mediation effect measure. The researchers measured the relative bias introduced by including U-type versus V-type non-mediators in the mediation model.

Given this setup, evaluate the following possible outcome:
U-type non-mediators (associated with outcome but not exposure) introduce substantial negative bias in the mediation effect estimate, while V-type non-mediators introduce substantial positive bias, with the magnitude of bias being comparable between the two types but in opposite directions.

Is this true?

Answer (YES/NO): NO